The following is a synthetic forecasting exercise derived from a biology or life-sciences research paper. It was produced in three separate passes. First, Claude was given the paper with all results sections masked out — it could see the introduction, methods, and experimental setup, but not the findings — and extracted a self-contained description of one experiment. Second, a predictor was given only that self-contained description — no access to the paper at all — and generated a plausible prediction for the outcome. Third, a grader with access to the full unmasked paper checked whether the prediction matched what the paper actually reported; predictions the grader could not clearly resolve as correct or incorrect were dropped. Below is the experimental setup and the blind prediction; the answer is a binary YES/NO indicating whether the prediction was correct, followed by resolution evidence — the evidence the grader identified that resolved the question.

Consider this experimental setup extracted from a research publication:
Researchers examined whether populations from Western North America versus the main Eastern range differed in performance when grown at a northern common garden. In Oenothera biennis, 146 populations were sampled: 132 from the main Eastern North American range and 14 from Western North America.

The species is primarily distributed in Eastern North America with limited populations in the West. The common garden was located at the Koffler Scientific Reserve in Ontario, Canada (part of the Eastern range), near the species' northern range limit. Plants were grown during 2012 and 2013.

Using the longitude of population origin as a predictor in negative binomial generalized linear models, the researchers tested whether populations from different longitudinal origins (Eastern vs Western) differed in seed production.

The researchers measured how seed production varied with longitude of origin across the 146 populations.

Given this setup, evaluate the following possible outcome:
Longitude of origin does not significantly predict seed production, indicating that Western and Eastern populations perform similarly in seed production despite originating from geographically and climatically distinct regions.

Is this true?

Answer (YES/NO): YES